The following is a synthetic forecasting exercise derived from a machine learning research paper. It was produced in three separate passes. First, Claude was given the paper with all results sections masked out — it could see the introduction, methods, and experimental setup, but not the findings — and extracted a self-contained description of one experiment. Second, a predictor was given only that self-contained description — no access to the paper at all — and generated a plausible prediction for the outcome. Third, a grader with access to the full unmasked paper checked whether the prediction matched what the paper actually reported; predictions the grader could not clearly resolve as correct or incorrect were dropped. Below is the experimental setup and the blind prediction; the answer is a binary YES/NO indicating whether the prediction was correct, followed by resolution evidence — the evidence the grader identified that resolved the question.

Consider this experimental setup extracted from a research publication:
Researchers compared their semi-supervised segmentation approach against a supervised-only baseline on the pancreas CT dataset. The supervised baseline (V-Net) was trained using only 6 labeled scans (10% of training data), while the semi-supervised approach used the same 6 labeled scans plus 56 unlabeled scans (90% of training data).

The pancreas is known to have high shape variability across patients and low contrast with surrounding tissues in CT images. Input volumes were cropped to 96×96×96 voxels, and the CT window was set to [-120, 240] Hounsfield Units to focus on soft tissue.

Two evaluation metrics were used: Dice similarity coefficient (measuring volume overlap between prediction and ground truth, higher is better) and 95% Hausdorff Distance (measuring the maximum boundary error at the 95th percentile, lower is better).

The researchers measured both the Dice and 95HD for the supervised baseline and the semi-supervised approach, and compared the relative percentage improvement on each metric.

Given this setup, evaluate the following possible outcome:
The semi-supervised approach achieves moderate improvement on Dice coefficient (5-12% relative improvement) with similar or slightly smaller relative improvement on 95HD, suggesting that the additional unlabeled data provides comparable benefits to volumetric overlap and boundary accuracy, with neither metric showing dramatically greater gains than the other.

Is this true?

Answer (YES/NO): NO